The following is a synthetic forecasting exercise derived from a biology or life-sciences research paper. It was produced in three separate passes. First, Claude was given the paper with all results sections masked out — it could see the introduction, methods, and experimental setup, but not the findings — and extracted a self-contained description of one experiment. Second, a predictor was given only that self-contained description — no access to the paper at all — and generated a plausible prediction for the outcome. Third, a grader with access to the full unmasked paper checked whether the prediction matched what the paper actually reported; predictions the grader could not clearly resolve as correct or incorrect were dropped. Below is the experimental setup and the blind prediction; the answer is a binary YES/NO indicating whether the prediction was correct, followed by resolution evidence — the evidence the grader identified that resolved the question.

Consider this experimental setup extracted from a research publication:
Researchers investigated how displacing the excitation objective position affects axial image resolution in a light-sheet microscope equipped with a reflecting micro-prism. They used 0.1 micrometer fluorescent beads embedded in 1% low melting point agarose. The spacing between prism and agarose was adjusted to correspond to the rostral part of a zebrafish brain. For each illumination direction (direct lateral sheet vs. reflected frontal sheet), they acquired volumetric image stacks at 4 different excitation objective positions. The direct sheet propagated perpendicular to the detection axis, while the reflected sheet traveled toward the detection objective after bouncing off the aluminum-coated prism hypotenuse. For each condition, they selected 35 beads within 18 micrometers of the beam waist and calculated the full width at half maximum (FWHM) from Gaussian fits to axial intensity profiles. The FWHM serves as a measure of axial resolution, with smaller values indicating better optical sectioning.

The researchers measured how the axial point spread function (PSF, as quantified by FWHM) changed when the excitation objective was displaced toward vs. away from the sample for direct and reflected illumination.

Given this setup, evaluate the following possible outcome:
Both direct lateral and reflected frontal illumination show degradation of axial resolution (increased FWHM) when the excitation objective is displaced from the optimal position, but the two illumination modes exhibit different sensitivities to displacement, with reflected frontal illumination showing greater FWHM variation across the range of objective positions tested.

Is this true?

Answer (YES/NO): NO